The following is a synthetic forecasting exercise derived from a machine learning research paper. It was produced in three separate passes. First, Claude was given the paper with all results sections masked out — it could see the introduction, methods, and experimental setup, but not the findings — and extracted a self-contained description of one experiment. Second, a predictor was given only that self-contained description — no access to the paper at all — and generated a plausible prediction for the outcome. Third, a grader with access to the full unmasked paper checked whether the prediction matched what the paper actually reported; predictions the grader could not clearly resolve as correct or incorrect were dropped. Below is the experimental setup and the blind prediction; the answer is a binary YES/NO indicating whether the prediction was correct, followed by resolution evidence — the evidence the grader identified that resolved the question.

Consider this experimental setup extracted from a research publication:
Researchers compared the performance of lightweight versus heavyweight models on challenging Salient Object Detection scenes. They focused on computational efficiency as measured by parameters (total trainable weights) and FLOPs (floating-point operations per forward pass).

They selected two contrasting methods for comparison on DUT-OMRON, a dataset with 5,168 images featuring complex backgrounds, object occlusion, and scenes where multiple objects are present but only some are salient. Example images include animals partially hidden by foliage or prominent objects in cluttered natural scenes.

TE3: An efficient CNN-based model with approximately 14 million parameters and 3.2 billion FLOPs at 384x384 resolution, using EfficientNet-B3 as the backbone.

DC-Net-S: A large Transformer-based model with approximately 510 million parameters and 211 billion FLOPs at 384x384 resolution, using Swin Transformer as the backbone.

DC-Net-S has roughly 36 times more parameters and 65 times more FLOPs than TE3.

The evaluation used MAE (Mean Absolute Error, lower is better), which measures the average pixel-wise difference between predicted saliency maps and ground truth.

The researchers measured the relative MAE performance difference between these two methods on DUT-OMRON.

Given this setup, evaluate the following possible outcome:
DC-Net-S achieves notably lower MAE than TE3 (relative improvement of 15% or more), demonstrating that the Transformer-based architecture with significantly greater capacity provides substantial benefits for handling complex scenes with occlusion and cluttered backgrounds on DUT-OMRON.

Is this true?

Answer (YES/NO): YES